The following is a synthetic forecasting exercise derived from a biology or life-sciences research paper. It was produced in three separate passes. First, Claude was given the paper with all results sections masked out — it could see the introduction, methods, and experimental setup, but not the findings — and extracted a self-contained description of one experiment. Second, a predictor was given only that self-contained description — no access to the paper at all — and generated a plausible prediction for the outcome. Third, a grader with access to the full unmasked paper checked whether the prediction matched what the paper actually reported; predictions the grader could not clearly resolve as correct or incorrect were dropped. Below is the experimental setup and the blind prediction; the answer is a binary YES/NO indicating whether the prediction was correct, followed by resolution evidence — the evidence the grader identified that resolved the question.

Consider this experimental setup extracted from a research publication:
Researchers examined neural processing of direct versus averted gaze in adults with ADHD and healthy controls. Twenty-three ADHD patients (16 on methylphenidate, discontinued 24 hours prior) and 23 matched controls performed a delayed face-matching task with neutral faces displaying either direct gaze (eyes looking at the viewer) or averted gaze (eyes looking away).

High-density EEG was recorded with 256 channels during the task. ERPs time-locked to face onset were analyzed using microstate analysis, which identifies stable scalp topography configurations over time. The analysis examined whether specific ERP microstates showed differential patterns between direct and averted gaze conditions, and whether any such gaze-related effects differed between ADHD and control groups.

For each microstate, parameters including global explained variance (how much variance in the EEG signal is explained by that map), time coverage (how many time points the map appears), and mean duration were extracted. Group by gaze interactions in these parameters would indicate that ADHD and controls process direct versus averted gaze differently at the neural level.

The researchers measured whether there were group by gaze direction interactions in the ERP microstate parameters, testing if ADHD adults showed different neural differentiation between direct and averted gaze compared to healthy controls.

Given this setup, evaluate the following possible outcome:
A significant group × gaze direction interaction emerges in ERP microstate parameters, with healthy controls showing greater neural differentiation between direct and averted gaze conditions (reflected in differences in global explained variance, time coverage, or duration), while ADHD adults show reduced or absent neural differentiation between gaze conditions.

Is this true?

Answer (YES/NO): NO